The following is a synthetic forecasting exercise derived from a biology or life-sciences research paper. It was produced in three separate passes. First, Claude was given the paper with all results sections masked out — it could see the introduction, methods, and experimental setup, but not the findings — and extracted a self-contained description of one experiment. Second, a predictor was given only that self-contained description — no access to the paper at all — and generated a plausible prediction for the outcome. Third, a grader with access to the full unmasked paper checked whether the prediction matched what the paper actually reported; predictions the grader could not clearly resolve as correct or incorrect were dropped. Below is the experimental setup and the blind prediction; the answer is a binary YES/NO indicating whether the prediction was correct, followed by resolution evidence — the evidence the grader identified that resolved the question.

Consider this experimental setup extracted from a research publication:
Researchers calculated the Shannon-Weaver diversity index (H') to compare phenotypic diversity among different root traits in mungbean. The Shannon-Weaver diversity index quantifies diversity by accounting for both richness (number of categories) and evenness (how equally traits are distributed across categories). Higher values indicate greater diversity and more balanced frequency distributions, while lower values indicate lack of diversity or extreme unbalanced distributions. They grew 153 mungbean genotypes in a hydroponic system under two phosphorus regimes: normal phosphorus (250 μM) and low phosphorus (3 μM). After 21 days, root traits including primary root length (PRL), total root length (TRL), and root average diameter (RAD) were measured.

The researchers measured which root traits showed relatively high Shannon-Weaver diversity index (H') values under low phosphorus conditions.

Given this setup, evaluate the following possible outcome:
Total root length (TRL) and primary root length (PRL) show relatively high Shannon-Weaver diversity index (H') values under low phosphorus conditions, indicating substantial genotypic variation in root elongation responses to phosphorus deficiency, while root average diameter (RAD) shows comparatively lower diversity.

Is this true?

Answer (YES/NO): NO